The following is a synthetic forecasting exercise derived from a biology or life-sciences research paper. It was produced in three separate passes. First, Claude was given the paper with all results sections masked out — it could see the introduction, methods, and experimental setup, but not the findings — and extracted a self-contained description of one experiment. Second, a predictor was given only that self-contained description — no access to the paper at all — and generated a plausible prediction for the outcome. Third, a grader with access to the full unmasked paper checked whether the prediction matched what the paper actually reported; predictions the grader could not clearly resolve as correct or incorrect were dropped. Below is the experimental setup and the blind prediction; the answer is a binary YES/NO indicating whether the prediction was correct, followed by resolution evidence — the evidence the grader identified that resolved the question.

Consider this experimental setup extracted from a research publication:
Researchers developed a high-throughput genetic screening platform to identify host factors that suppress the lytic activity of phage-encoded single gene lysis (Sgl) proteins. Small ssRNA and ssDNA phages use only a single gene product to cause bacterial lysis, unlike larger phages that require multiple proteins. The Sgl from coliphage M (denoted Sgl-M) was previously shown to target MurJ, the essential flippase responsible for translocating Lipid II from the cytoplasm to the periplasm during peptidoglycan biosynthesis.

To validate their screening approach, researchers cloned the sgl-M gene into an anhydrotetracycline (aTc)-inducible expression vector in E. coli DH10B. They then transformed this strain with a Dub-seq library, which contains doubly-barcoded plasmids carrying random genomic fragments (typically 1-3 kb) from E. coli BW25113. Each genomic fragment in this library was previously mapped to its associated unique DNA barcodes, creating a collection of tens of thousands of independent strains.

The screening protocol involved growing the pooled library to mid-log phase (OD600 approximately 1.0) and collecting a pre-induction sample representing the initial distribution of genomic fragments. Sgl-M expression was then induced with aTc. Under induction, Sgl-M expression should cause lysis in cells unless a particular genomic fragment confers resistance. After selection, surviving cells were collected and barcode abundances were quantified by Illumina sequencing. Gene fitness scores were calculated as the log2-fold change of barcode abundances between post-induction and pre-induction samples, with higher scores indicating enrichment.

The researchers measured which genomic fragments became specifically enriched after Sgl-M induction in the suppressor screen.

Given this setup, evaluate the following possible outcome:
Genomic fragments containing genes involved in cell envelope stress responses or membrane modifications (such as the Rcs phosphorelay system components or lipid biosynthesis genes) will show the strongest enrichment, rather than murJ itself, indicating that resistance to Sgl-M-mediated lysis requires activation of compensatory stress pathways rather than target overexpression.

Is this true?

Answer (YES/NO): NO